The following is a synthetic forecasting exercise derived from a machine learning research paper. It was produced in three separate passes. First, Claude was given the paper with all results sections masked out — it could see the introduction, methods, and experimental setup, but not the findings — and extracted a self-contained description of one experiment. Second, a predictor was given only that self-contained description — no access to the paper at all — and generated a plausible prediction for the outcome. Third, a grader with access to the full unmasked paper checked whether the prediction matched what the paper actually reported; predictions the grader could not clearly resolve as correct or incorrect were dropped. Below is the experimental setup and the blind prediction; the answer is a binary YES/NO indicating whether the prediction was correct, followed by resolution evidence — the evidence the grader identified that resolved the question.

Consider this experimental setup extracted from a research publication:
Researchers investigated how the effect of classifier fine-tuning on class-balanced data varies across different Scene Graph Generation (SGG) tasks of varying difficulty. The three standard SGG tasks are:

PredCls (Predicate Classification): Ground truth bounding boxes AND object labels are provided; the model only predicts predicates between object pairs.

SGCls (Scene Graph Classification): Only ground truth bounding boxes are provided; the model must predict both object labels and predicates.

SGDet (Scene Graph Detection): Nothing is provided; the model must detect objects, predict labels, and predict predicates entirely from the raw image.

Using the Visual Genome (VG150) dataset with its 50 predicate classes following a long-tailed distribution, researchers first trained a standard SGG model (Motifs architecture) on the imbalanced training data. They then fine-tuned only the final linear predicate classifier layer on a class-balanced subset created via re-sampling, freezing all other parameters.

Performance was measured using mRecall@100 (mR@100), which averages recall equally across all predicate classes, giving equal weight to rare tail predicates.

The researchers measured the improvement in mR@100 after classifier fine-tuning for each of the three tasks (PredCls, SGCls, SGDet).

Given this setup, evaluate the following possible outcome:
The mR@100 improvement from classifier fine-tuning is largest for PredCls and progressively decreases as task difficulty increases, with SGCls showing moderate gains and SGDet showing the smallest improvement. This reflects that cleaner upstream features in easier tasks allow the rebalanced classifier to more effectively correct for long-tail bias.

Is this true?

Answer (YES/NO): YES